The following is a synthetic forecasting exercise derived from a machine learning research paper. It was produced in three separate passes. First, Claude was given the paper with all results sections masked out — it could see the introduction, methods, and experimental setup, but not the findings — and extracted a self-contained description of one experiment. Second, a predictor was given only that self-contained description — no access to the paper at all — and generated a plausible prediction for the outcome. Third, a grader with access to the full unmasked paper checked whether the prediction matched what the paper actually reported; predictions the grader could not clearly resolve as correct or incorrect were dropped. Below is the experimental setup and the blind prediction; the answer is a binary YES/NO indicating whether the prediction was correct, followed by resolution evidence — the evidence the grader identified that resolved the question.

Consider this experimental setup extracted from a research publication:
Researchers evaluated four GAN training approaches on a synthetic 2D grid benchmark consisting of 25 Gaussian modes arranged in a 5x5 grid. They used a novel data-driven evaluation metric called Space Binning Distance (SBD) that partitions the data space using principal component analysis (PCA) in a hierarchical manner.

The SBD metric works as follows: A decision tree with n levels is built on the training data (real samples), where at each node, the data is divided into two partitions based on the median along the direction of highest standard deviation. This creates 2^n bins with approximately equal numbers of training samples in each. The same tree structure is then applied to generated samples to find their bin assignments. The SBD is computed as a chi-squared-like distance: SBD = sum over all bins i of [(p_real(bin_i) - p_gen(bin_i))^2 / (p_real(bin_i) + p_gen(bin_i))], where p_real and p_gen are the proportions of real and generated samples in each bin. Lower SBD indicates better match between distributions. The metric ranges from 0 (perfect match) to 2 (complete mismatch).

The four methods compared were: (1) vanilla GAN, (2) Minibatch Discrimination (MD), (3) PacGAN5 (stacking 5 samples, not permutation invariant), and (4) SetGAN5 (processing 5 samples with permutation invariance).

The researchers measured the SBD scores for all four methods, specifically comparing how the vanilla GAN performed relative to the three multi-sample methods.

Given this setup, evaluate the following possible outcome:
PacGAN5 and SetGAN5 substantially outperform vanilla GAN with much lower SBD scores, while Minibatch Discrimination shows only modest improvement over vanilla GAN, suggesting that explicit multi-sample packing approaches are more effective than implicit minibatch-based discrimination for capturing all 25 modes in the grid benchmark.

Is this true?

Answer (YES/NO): YES